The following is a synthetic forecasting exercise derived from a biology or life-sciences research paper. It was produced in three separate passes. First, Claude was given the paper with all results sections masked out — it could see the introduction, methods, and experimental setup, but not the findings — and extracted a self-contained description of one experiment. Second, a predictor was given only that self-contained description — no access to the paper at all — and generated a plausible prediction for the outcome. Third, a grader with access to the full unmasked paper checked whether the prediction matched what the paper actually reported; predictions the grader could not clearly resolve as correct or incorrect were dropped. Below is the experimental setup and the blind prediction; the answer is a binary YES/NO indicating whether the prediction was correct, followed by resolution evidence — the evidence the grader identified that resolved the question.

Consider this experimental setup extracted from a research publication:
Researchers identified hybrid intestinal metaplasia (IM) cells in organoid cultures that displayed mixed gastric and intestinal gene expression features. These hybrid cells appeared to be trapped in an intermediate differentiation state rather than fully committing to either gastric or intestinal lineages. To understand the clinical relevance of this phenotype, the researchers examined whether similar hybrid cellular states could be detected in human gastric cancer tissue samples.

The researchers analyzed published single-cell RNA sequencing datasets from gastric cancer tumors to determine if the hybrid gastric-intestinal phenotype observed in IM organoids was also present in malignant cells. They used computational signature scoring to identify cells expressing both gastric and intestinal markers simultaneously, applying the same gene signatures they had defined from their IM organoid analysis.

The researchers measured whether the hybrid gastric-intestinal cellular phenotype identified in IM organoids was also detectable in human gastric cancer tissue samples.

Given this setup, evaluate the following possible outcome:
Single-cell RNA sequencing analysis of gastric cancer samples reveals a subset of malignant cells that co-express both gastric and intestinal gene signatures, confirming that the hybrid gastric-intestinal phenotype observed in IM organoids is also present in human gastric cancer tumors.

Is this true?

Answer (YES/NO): YES